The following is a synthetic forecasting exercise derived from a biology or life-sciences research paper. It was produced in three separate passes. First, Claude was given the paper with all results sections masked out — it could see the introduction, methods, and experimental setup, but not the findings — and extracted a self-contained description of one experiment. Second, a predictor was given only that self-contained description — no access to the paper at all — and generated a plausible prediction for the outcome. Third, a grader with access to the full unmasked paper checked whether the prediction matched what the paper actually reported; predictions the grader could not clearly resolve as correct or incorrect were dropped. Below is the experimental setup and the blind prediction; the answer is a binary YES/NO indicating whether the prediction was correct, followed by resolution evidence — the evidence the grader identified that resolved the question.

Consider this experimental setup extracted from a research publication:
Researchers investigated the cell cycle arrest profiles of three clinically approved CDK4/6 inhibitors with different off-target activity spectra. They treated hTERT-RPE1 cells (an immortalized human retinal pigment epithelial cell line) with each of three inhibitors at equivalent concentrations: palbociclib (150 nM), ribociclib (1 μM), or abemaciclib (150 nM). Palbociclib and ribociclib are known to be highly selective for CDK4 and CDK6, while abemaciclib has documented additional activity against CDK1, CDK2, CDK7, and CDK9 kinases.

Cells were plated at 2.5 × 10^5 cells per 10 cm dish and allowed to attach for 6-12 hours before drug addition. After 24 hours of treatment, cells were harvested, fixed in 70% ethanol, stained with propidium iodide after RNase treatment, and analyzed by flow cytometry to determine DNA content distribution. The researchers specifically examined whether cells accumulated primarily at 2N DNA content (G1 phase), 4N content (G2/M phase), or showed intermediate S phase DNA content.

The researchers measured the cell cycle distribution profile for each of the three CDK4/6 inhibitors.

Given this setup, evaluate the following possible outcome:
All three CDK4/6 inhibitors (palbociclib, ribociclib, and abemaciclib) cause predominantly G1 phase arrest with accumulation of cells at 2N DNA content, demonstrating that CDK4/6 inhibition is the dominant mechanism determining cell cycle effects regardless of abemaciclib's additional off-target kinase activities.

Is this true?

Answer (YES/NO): NO